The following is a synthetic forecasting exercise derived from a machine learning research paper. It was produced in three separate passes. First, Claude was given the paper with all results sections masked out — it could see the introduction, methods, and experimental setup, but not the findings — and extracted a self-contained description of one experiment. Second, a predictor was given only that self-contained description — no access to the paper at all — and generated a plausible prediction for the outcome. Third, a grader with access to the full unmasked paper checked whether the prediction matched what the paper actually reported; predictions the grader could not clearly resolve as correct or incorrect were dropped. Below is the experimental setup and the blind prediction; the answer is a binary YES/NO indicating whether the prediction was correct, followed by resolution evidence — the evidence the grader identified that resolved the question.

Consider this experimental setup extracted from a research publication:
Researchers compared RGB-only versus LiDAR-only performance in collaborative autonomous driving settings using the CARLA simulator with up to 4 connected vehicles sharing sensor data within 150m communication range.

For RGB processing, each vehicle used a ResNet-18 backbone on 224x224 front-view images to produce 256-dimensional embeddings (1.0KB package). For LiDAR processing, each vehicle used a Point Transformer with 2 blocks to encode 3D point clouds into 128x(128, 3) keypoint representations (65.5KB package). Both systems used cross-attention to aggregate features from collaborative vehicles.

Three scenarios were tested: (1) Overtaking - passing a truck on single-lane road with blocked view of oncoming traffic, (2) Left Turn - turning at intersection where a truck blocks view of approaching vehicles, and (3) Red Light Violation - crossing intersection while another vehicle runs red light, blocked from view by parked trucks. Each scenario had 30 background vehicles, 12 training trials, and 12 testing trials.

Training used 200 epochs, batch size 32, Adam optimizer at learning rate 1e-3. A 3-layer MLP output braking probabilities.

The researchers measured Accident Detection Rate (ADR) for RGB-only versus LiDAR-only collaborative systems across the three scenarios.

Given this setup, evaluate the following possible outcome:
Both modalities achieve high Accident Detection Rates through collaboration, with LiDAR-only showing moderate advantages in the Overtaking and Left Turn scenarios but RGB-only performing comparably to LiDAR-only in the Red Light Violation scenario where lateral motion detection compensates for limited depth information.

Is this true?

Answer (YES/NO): NO